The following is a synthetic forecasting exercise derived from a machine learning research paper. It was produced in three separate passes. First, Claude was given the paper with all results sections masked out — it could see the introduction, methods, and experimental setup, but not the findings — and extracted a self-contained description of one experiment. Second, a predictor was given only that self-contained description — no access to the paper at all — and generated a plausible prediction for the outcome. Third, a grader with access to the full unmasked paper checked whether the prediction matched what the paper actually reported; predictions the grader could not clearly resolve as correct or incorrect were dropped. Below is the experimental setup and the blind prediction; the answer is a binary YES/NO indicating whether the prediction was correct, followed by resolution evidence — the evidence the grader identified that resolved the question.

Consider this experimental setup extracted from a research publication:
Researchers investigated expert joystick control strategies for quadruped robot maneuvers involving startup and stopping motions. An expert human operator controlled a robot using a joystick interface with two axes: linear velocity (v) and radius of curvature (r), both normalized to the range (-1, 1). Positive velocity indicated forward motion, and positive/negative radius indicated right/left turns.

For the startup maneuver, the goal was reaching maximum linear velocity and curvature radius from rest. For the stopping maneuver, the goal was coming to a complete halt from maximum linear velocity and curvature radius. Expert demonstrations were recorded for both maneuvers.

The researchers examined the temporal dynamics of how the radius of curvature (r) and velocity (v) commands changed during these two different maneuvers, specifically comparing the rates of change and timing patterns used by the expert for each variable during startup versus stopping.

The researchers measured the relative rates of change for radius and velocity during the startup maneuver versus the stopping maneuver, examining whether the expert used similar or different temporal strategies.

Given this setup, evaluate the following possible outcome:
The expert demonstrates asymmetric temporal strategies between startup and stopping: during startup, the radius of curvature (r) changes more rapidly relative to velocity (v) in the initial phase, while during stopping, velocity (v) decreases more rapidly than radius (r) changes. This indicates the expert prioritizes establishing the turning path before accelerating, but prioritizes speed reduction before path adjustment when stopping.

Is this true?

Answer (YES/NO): YES